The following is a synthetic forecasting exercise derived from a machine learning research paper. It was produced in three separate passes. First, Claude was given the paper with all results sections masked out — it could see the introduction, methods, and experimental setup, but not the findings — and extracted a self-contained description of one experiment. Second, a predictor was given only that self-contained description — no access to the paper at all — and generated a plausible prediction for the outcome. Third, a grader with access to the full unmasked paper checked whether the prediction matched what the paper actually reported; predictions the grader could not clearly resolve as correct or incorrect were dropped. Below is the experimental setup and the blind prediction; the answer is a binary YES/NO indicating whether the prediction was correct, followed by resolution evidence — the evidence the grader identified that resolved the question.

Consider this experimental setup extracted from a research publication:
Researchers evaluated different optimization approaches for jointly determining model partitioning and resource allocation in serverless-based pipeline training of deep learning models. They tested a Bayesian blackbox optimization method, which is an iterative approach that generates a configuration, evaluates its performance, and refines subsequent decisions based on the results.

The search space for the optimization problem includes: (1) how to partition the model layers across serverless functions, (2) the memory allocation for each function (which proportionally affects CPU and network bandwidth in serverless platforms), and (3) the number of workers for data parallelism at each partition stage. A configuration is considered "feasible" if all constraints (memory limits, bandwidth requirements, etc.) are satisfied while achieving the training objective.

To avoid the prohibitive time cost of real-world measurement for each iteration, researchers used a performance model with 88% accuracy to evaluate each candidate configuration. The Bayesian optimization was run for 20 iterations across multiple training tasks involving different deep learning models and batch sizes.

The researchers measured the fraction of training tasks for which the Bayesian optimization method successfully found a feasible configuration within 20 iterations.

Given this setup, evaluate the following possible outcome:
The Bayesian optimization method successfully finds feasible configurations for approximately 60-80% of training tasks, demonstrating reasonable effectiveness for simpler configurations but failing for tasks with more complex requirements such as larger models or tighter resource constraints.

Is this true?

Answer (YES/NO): NO